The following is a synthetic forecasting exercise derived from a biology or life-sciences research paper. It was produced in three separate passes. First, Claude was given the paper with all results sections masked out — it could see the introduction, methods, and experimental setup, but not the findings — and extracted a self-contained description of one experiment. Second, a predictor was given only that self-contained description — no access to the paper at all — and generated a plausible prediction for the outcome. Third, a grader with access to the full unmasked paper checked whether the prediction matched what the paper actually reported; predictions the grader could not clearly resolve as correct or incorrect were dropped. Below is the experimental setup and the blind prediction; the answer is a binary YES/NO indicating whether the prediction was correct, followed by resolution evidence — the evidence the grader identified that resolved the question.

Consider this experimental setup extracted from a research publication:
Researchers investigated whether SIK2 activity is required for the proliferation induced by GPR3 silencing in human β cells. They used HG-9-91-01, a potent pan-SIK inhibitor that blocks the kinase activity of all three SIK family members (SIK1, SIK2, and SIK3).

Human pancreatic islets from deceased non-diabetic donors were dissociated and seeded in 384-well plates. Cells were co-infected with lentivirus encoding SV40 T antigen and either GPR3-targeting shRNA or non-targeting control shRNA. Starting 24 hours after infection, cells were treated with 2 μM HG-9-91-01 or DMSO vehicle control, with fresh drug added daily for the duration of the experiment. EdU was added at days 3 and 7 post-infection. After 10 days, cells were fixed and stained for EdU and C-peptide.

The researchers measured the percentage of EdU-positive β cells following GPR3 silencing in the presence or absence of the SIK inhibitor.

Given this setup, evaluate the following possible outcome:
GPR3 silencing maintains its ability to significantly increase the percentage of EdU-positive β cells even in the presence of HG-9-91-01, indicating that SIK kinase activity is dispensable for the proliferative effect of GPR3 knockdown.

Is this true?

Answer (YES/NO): NO